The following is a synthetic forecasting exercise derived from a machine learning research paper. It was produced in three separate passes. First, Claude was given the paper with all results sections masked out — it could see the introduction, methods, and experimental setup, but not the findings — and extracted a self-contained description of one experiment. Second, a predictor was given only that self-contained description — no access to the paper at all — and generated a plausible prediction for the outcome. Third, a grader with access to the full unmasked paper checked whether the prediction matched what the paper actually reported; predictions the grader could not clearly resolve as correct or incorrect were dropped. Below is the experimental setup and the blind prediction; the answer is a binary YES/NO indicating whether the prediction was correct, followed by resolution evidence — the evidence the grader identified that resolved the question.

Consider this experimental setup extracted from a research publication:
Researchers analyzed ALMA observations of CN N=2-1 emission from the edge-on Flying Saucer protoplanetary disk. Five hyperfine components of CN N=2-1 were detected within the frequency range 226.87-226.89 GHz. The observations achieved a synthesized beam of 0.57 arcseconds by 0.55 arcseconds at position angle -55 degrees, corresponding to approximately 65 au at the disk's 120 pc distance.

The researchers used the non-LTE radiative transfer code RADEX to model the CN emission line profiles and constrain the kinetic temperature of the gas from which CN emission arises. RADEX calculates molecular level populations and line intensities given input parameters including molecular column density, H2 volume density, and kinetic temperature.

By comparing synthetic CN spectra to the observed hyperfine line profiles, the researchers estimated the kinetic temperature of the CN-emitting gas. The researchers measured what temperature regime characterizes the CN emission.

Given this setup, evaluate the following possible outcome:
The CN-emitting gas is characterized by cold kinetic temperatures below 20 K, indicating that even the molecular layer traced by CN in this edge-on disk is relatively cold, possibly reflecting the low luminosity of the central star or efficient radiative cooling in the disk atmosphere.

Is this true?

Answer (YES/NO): YES